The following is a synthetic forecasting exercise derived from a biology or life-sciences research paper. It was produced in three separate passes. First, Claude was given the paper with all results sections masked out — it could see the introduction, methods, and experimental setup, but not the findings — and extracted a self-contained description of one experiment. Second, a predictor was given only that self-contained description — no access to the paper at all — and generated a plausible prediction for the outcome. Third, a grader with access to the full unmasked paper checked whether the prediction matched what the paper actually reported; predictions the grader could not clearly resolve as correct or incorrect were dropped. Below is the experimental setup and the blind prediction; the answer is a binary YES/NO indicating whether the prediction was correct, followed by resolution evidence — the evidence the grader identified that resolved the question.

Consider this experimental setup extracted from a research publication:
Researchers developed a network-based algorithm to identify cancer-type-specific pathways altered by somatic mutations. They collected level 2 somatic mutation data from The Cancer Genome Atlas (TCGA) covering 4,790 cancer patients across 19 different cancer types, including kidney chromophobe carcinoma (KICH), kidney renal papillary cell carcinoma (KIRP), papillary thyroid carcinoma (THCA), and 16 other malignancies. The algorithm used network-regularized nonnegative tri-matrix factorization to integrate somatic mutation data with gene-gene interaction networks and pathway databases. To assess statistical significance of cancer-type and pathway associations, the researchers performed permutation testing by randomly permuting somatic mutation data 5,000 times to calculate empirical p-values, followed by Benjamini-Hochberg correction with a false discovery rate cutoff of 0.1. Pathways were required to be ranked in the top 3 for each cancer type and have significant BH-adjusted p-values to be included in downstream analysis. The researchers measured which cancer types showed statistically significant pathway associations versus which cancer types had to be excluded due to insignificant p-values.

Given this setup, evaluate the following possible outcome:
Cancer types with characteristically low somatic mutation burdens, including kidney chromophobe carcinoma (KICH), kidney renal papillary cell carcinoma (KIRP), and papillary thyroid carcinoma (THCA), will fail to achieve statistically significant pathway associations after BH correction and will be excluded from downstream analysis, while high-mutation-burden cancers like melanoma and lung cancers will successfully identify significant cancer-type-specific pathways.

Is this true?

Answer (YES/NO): YES